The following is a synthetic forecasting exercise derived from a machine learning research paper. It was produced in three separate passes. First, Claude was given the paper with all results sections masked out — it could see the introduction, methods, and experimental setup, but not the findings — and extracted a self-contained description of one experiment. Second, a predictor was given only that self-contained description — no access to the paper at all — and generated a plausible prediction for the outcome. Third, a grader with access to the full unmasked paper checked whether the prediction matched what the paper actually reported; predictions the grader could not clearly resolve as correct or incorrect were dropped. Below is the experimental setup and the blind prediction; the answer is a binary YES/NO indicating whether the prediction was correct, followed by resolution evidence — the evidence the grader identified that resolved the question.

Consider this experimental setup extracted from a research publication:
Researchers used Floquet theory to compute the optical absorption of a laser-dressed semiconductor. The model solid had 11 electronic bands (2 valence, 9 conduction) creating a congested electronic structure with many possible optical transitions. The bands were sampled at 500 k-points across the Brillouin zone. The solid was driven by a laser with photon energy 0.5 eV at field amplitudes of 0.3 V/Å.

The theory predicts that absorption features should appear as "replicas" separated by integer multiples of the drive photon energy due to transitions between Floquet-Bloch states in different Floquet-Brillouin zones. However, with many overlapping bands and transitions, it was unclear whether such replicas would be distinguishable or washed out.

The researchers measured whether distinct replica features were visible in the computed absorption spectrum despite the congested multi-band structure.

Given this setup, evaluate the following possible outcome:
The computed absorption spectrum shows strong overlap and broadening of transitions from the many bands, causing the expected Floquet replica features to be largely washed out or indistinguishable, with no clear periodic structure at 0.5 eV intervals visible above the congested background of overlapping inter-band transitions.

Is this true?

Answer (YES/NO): NO